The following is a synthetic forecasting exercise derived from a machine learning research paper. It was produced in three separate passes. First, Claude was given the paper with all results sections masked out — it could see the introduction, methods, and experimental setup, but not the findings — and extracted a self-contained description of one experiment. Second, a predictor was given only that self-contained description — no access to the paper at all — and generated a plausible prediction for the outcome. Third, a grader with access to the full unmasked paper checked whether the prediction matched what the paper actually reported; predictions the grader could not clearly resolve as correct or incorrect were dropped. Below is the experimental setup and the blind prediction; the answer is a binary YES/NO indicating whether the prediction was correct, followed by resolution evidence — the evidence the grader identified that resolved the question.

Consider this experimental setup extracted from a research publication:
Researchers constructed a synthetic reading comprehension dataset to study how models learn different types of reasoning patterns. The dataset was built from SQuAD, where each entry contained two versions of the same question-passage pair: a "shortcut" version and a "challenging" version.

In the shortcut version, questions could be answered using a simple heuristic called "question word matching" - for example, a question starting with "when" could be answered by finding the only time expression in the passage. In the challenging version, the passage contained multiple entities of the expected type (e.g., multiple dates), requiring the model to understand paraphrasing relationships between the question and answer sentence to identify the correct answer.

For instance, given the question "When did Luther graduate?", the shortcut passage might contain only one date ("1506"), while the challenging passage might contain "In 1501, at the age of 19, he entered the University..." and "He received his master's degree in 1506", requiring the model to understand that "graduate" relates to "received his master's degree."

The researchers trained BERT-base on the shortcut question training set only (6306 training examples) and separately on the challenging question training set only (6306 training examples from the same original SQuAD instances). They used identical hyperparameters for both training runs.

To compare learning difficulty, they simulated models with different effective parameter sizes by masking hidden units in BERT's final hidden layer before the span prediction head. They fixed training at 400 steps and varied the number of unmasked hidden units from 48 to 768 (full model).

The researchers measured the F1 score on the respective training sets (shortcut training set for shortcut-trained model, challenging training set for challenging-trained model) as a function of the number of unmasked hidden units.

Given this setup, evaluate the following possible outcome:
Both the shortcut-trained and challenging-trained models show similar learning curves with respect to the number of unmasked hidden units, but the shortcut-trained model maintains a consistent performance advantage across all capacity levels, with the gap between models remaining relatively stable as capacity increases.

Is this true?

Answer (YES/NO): NO